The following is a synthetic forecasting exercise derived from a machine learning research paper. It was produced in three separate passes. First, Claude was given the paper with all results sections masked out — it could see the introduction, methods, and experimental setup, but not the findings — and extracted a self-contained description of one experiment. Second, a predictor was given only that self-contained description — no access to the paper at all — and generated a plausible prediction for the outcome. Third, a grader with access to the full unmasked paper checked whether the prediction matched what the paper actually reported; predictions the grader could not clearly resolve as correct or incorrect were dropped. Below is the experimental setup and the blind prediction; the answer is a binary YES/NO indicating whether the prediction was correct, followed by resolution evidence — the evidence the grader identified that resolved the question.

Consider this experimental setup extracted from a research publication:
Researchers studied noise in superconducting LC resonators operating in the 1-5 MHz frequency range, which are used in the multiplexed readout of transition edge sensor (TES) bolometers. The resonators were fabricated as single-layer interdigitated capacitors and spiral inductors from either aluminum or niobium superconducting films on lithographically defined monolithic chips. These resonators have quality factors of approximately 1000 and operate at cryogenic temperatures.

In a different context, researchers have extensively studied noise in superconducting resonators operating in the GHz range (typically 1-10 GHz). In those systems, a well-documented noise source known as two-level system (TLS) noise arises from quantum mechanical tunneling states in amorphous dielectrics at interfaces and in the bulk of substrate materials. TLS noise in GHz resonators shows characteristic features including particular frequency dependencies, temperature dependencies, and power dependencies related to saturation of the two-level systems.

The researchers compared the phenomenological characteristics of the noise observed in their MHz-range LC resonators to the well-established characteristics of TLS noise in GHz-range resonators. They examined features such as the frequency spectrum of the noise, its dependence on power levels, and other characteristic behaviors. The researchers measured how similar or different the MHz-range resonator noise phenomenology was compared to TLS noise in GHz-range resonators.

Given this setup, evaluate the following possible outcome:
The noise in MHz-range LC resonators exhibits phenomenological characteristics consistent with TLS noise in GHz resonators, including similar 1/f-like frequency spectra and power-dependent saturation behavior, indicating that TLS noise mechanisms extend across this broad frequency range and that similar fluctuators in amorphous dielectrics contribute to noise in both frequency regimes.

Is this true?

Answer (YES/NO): YES